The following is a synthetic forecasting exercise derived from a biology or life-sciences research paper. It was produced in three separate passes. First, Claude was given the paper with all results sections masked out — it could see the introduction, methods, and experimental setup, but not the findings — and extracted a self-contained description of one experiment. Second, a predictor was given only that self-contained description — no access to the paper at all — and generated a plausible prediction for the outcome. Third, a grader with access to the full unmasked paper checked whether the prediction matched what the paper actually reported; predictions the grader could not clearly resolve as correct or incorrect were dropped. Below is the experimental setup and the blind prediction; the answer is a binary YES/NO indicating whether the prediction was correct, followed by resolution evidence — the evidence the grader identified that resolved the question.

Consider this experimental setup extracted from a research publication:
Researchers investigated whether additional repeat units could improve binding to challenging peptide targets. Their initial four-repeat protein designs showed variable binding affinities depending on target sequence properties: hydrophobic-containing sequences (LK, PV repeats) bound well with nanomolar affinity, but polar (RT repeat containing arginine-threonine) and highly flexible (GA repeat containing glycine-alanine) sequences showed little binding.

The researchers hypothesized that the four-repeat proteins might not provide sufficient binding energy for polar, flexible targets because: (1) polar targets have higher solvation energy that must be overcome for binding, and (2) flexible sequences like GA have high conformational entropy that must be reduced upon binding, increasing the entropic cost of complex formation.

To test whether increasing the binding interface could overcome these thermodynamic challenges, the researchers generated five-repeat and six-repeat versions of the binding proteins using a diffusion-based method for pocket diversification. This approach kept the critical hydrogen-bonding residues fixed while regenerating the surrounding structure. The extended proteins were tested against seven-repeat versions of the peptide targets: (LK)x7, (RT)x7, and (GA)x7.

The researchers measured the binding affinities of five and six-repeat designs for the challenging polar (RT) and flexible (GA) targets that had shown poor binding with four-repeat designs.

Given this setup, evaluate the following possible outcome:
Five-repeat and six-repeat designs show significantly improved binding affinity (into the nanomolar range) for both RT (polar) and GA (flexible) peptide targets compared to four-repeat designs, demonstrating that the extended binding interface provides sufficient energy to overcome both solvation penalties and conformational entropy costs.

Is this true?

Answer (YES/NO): YES